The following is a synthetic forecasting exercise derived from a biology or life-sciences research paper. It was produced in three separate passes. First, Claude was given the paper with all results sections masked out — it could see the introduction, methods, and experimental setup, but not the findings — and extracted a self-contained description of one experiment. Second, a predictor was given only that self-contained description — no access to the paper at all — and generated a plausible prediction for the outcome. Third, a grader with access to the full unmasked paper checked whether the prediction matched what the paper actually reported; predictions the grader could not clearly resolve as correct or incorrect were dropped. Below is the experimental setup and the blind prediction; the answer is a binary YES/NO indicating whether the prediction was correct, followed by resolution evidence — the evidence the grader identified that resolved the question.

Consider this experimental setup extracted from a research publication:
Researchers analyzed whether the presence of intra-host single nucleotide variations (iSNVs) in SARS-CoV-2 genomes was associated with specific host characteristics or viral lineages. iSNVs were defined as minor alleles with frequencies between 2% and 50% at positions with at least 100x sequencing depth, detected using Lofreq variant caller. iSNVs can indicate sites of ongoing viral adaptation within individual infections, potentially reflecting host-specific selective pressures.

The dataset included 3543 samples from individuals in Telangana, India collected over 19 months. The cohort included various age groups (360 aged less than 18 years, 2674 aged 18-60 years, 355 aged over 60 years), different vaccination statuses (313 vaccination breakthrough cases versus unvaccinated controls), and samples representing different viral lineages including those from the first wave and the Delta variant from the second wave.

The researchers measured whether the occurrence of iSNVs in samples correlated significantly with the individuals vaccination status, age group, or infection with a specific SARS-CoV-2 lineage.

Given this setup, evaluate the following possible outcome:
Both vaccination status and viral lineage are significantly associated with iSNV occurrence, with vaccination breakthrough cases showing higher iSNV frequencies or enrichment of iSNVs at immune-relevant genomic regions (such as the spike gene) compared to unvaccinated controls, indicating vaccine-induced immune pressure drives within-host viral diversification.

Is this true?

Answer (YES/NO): NO